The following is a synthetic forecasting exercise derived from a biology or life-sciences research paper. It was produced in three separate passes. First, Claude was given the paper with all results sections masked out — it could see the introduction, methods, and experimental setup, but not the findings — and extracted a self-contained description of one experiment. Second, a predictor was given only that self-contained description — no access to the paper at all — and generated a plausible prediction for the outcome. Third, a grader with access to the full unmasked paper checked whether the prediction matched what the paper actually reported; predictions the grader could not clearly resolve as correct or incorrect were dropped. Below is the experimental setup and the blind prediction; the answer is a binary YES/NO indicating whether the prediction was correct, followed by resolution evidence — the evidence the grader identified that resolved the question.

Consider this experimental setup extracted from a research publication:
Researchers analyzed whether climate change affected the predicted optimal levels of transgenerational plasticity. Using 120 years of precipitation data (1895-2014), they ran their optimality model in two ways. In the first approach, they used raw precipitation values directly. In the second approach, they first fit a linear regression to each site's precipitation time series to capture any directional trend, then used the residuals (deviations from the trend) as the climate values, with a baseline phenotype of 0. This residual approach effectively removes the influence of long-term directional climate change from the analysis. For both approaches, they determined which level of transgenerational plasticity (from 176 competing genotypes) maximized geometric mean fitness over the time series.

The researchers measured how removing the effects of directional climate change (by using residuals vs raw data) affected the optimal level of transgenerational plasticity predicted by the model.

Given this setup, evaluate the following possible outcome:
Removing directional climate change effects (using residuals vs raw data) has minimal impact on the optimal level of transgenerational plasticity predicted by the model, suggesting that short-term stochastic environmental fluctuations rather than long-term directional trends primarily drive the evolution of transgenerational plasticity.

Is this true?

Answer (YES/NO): NO